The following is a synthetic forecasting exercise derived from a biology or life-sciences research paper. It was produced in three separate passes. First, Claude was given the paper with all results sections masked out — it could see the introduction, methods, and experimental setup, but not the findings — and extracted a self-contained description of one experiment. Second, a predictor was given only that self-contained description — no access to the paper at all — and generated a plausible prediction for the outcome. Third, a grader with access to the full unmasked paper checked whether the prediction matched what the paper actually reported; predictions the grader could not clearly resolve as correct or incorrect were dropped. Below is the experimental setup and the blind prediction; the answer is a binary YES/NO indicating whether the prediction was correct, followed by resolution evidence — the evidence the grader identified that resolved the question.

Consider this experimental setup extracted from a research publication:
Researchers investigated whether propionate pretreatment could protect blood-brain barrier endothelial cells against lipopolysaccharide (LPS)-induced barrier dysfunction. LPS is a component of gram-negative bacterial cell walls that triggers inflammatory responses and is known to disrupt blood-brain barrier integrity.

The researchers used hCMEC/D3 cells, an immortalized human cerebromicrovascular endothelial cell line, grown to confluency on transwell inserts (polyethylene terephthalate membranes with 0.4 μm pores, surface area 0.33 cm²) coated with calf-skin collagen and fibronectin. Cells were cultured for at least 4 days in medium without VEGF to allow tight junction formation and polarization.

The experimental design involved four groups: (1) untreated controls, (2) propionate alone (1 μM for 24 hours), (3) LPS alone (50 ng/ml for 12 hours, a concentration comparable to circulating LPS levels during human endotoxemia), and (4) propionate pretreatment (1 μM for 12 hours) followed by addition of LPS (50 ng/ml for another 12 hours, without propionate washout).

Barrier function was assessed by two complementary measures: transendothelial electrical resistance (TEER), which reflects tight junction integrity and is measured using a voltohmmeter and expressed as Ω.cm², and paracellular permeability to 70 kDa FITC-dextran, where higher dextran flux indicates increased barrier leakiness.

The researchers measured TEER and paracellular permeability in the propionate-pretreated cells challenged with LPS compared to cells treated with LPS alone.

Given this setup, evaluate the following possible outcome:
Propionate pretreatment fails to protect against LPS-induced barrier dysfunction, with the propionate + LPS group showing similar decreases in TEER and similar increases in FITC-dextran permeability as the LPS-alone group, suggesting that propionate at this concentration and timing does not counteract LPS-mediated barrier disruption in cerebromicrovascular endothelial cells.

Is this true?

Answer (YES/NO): NO